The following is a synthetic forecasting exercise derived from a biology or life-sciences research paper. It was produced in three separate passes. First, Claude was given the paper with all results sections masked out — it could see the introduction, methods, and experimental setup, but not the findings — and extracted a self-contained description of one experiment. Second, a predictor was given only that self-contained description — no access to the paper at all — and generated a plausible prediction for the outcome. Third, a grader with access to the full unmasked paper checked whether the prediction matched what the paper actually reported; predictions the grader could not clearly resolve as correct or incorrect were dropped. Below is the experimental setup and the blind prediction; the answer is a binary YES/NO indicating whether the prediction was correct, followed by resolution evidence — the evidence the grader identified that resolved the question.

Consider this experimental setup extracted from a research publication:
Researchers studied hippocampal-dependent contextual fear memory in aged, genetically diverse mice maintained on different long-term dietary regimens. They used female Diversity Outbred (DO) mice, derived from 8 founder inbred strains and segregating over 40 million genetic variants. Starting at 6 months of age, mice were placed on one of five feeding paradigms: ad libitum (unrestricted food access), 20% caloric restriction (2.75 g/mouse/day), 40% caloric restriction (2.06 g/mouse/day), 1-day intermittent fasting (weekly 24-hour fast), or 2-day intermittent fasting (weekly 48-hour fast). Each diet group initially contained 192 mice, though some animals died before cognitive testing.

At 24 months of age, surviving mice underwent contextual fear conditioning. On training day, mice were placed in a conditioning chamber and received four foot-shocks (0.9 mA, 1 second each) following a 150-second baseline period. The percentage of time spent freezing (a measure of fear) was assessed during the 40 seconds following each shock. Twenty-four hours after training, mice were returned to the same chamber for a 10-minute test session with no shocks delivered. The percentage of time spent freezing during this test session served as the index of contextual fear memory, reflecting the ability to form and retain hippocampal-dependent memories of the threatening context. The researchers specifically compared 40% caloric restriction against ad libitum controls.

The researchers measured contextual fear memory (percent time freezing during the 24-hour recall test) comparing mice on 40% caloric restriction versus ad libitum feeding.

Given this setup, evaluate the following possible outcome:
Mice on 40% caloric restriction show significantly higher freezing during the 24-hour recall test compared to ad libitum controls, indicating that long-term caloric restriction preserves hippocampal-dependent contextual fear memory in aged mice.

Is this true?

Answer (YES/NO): NO